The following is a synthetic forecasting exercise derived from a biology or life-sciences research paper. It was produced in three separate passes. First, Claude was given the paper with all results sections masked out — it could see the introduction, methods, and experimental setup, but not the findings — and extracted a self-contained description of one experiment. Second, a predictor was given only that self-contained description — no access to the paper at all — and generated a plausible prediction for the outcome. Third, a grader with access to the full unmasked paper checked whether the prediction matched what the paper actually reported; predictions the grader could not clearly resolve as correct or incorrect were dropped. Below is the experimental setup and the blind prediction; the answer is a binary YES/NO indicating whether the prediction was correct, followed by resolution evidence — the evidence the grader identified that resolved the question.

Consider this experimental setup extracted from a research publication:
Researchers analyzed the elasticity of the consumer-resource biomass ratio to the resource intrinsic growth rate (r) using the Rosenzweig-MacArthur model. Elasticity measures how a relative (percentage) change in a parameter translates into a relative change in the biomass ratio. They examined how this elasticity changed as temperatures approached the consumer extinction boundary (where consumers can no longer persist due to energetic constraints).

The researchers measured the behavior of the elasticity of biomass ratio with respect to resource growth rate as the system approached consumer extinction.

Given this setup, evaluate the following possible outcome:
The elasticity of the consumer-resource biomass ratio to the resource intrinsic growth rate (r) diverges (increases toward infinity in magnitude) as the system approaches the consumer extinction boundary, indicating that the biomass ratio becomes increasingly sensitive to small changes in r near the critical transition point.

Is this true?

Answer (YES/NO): NO